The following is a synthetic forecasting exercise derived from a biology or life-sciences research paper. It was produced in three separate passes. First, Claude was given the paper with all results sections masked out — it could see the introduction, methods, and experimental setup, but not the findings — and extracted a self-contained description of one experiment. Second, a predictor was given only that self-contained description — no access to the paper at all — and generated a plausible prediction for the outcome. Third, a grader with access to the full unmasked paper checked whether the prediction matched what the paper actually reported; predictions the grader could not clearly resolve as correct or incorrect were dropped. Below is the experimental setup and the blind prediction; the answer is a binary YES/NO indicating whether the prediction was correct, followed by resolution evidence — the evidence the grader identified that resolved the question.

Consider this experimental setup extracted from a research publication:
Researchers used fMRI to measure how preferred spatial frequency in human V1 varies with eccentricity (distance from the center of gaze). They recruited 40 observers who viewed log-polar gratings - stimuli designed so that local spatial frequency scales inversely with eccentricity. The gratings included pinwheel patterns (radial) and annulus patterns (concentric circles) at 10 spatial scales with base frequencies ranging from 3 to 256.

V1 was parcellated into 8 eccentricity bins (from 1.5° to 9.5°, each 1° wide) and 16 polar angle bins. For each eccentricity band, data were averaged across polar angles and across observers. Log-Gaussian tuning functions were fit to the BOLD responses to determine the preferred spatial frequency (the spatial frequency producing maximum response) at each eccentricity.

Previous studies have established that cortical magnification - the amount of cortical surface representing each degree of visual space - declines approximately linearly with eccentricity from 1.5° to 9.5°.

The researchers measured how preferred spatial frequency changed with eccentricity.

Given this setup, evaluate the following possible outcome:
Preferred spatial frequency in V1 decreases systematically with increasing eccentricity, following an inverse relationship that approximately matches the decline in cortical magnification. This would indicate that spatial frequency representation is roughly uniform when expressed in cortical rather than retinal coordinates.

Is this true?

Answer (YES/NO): YES